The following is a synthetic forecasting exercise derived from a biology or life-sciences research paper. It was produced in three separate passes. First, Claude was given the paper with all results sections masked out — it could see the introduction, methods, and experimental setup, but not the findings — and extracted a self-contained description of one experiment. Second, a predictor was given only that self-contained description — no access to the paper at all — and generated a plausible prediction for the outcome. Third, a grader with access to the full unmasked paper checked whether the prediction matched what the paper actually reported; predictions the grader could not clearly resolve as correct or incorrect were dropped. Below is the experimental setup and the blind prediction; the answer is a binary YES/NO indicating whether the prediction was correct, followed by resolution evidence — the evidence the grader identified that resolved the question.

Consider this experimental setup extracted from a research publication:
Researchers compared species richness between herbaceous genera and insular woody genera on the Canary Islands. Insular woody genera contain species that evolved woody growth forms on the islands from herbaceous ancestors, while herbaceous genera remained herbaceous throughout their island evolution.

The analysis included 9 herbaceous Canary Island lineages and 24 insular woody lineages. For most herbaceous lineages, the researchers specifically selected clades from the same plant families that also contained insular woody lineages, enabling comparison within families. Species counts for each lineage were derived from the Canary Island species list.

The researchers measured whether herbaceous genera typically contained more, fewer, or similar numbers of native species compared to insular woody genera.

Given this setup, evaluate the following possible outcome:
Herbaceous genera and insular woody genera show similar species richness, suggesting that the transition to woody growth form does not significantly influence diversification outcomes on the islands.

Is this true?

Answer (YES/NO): NO